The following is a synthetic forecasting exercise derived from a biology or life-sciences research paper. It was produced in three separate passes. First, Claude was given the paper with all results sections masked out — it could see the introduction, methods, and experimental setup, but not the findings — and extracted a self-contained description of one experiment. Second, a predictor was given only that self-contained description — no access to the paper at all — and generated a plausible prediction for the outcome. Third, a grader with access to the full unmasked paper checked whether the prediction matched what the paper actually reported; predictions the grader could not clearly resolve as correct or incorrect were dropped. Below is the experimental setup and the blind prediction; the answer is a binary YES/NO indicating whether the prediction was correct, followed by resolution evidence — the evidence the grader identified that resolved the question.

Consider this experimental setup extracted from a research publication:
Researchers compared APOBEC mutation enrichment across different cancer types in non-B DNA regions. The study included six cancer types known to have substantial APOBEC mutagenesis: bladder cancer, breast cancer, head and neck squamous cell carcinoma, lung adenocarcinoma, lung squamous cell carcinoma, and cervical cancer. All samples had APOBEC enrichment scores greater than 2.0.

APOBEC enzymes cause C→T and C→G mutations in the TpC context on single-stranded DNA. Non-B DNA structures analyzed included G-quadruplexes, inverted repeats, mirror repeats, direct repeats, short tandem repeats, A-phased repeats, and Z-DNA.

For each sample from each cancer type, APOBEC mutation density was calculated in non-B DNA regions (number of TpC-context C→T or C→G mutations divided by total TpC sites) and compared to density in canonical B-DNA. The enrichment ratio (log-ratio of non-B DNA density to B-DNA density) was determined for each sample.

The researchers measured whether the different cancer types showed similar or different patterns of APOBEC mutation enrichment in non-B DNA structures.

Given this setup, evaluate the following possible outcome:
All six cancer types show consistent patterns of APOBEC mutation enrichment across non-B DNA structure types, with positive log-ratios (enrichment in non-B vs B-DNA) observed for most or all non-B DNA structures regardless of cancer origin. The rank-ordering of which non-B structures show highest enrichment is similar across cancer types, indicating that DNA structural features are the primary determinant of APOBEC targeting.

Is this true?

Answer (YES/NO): NO